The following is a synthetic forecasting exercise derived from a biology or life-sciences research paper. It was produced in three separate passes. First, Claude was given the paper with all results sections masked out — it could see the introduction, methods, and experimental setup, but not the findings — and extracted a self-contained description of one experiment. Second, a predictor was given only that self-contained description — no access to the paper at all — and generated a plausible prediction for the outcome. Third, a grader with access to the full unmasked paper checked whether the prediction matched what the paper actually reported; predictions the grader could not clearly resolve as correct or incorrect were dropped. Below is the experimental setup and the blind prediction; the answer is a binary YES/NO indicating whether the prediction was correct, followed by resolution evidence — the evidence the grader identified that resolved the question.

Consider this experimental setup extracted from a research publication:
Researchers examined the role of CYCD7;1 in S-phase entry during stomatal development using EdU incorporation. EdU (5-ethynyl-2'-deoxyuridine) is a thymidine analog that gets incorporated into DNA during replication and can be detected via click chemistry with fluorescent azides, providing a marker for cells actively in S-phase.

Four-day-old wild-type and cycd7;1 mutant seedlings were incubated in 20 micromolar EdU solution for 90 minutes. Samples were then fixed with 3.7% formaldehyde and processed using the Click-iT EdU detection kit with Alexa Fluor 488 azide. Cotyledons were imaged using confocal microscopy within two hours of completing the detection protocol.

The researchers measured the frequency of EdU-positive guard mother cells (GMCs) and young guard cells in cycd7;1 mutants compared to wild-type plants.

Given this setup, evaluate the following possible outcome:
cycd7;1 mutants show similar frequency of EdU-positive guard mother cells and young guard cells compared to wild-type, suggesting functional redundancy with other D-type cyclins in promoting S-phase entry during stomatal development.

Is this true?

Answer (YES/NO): NO